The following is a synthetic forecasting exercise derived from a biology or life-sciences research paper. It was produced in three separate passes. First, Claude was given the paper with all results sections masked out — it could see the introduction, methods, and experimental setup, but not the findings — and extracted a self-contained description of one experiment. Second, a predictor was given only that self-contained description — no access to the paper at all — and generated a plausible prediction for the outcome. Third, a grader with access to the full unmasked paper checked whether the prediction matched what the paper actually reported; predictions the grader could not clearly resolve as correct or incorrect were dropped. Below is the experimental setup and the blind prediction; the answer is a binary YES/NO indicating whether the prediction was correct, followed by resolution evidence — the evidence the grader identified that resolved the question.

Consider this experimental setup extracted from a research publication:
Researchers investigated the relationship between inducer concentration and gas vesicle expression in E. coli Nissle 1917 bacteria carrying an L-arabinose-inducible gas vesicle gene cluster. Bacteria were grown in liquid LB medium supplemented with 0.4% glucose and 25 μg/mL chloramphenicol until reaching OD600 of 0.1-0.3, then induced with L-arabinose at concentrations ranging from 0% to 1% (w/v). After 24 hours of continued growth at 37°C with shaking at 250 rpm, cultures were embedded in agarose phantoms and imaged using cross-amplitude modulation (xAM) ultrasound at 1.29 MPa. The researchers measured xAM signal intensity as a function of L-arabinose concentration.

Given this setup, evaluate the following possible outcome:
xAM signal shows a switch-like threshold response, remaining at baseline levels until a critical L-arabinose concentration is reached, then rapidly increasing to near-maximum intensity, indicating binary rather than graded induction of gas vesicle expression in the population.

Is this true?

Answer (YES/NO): NO